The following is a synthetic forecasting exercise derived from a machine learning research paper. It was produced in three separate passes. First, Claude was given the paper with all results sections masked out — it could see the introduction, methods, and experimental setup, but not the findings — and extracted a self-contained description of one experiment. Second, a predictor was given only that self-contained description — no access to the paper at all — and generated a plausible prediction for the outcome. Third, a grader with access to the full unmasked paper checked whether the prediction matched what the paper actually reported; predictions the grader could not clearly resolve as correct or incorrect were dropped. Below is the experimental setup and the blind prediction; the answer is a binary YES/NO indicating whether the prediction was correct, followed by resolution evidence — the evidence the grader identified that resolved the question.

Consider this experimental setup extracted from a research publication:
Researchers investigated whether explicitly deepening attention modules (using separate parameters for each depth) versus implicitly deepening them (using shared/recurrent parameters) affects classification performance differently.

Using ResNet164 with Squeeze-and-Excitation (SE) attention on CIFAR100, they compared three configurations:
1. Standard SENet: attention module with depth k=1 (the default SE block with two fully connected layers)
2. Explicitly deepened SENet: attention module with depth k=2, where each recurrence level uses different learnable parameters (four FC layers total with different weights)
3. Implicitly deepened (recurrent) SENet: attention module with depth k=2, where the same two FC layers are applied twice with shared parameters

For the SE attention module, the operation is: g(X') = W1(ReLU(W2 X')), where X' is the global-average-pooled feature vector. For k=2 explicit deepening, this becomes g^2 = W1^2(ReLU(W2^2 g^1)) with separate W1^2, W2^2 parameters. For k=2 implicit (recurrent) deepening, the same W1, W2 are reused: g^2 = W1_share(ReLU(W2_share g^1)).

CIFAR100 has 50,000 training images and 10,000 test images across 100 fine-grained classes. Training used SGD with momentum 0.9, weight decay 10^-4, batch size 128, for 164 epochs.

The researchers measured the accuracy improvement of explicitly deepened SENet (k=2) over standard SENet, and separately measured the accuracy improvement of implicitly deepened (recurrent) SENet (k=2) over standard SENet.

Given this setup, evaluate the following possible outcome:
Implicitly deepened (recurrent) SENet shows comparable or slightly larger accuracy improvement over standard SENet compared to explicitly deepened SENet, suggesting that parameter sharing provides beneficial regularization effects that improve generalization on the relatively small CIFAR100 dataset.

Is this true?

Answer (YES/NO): NO